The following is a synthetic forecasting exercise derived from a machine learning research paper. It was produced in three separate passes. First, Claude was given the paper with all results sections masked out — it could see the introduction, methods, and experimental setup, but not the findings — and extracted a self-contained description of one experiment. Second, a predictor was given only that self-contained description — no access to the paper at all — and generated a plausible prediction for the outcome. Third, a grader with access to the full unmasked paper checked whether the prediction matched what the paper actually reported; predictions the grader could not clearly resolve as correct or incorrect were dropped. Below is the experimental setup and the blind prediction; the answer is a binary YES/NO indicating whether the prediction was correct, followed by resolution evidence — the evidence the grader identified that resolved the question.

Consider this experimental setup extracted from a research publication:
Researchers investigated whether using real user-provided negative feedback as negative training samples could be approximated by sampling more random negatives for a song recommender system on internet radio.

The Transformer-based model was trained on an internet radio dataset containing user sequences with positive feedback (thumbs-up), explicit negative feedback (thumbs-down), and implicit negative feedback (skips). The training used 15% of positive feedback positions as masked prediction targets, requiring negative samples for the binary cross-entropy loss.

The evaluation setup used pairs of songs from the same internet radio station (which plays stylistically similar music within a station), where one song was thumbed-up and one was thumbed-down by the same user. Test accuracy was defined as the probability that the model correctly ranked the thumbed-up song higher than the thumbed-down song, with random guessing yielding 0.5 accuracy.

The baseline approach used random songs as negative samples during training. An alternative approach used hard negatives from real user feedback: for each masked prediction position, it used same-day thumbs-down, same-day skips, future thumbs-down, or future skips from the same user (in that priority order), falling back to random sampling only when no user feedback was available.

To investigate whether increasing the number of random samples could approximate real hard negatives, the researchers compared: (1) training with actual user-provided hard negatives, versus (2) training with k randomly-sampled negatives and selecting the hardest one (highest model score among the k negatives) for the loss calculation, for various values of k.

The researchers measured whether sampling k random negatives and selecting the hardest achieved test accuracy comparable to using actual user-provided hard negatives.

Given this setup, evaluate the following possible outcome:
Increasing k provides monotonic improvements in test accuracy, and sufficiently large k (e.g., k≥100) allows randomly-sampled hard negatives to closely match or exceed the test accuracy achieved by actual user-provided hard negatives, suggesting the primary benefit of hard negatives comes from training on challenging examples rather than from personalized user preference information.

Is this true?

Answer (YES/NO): NO